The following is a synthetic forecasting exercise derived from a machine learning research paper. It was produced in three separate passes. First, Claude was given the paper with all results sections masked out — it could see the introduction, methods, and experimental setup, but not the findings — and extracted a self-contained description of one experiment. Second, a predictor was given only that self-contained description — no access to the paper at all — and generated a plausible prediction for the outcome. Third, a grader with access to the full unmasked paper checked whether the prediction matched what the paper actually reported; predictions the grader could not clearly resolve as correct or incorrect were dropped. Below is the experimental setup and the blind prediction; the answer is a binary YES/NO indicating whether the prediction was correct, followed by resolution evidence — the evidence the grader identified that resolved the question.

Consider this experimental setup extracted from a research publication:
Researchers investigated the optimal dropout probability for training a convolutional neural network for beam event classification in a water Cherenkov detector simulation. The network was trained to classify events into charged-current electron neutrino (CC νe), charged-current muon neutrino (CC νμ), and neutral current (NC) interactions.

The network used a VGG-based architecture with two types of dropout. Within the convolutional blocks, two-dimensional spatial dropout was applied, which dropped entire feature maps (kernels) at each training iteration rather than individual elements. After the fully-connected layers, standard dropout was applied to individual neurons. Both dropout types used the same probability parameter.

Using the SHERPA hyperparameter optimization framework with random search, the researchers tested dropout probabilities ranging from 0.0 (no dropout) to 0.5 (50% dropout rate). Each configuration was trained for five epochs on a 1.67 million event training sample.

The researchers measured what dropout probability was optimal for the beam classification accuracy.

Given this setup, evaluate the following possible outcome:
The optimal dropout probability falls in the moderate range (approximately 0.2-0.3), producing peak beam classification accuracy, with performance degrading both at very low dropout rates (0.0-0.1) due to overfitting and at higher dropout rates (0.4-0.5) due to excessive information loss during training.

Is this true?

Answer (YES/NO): NO